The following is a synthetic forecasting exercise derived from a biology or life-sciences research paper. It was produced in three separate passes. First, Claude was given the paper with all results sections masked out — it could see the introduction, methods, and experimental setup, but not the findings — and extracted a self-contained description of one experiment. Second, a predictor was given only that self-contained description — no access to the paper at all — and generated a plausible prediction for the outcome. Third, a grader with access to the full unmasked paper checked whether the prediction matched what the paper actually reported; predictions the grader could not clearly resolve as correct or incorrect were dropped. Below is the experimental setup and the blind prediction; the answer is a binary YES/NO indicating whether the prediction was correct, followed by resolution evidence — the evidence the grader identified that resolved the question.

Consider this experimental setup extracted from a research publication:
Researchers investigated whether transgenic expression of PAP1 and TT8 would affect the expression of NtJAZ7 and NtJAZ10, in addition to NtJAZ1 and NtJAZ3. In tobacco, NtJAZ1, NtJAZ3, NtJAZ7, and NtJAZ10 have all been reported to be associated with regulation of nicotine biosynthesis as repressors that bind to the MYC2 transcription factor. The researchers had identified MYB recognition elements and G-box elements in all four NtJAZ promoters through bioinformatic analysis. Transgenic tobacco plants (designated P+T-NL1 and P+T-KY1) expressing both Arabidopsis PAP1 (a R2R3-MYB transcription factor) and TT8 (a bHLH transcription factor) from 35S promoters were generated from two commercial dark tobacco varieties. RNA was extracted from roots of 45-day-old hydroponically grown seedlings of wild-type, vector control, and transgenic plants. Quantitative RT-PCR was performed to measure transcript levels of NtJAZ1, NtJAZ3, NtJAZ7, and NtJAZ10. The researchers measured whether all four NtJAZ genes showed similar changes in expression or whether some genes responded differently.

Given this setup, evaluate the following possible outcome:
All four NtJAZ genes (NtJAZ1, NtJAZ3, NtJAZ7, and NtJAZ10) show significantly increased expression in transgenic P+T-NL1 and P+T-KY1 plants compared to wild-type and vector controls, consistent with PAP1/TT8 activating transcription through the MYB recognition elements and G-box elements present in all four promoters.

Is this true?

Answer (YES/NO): YES